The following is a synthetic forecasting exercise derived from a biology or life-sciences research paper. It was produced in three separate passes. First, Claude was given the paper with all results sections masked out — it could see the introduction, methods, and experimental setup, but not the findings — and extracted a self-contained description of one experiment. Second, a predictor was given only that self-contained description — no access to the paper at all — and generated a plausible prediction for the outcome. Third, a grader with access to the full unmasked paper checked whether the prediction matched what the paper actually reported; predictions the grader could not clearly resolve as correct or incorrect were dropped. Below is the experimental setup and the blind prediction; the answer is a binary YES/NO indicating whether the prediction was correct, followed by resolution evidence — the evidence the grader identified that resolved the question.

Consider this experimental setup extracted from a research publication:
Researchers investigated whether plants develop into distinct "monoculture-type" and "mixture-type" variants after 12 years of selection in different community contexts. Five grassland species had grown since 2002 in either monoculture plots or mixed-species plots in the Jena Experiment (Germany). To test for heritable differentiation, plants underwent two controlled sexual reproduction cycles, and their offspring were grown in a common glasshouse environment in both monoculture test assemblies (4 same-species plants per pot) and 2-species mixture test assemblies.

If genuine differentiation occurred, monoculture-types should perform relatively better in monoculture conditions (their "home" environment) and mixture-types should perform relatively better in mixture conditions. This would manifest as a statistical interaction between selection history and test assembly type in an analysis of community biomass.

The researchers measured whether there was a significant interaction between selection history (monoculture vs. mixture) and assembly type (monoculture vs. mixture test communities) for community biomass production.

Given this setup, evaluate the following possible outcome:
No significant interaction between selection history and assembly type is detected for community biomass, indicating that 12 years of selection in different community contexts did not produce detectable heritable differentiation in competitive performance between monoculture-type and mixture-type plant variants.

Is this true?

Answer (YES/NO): NO